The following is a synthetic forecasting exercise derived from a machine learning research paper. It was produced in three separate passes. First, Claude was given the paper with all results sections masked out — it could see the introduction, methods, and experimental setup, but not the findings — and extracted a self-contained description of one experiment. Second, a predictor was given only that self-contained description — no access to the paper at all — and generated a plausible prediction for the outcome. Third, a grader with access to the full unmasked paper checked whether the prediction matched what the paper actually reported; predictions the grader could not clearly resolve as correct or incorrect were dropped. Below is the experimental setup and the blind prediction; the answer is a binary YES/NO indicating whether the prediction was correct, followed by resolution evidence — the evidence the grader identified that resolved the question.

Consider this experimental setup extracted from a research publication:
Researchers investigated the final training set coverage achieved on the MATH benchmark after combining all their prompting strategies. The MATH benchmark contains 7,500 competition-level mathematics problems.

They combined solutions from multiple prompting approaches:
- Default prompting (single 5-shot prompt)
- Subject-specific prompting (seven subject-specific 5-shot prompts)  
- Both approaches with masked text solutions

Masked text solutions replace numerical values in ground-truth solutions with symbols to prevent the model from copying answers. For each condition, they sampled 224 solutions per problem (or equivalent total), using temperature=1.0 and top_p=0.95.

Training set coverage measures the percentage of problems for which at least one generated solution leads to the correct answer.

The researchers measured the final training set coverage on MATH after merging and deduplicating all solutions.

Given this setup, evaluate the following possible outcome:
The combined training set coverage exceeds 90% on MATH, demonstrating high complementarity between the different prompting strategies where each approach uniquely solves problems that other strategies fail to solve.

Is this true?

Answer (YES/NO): YES